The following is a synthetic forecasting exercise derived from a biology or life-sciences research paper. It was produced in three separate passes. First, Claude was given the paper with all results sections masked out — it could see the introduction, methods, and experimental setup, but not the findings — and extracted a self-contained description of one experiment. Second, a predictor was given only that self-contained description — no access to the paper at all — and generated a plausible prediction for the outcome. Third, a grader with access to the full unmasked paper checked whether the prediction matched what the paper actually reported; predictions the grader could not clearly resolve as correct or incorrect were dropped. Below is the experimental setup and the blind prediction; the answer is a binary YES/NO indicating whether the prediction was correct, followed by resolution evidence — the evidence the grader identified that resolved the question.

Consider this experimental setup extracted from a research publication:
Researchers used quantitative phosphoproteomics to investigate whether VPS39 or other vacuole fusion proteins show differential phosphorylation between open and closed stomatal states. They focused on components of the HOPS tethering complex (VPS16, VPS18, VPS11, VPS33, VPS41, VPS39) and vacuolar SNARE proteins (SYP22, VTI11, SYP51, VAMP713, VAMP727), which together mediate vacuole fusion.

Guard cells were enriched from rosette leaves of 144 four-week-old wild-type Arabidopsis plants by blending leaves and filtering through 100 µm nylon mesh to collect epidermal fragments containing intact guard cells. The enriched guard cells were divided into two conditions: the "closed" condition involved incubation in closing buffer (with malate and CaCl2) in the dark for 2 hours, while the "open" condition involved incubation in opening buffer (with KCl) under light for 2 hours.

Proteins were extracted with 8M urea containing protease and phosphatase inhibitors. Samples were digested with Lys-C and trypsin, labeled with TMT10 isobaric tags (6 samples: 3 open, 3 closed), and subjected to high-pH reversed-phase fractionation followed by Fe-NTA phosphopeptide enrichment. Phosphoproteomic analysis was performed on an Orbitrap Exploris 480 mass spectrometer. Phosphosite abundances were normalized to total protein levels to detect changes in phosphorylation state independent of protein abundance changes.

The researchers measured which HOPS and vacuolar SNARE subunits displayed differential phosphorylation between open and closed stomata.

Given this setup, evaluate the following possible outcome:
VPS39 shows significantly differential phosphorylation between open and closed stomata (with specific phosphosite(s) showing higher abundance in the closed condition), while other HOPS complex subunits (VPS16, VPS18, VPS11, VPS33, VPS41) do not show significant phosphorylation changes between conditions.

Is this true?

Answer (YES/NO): YES